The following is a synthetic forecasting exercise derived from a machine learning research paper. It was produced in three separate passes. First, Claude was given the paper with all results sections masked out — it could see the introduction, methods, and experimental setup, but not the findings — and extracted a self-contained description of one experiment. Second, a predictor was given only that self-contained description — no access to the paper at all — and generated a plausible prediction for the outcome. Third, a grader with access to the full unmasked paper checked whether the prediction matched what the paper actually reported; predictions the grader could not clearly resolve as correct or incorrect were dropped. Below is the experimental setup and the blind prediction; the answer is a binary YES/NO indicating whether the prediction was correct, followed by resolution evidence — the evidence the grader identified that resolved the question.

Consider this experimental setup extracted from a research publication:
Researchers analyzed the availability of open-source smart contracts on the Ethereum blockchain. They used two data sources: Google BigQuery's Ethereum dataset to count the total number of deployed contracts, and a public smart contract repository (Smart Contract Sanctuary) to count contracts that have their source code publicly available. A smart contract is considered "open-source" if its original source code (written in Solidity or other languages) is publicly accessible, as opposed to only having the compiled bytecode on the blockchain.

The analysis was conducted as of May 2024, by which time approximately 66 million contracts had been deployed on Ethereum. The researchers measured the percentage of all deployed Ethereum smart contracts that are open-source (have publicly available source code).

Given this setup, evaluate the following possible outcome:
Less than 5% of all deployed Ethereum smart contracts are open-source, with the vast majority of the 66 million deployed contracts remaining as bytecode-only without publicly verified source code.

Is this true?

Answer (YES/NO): YES